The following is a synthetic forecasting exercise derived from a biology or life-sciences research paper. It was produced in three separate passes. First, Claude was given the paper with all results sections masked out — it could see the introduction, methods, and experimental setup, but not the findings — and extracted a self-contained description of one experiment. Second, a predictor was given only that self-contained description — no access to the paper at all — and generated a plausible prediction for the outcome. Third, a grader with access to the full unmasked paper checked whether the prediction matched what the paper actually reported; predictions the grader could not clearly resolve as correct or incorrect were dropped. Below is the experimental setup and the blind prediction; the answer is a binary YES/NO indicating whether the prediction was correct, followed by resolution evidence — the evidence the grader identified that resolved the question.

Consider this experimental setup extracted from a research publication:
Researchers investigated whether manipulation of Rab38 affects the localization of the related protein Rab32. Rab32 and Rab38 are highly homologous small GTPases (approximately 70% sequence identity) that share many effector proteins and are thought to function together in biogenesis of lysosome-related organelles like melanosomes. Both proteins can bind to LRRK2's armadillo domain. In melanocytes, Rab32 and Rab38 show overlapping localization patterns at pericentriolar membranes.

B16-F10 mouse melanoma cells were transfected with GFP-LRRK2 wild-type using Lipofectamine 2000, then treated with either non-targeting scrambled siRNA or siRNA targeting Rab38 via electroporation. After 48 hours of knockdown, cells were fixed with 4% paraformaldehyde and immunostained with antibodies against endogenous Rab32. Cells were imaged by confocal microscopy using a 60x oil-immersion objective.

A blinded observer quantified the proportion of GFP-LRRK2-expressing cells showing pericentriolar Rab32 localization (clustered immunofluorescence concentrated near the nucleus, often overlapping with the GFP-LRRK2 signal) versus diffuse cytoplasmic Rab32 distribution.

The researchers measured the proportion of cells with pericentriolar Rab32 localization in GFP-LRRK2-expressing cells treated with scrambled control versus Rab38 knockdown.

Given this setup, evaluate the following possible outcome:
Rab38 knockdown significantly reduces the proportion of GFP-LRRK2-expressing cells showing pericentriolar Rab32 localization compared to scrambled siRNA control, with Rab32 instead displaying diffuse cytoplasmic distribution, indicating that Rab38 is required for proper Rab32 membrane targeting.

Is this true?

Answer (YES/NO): YES